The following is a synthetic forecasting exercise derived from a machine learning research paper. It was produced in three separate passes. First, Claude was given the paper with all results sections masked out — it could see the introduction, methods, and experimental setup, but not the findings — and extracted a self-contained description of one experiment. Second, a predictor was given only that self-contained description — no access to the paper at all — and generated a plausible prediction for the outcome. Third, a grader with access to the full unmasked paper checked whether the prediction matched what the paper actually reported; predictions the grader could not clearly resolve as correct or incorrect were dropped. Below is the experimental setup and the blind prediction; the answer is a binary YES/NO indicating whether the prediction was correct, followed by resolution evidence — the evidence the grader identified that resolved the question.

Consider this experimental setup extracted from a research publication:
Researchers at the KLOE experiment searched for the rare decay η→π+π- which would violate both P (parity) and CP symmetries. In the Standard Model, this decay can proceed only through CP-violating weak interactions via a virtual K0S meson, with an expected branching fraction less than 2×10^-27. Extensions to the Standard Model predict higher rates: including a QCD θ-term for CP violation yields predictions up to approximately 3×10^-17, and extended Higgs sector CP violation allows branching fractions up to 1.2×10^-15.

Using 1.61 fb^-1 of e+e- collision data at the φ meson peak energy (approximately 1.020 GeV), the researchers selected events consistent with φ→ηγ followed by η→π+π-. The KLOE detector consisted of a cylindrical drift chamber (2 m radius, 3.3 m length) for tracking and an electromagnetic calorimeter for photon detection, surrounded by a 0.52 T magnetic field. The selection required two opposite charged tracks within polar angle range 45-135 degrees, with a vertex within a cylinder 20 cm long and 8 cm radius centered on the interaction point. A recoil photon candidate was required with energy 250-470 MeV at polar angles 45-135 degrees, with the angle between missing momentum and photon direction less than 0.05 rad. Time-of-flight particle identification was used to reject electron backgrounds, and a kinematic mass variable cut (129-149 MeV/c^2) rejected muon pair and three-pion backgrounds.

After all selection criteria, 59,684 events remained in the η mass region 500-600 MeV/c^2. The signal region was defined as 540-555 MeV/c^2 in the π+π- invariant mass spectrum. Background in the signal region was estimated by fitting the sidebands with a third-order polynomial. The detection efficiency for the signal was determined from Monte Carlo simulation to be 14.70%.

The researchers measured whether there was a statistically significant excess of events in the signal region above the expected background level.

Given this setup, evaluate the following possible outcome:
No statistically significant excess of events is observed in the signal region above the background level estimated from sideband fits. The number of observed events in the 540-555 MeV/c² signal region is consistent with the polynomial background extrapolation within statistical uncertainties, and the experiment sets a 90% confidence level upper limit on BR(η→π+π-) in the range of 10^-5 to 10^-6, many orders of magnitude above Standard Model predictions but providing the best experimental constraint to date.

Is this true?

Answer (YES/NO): YES